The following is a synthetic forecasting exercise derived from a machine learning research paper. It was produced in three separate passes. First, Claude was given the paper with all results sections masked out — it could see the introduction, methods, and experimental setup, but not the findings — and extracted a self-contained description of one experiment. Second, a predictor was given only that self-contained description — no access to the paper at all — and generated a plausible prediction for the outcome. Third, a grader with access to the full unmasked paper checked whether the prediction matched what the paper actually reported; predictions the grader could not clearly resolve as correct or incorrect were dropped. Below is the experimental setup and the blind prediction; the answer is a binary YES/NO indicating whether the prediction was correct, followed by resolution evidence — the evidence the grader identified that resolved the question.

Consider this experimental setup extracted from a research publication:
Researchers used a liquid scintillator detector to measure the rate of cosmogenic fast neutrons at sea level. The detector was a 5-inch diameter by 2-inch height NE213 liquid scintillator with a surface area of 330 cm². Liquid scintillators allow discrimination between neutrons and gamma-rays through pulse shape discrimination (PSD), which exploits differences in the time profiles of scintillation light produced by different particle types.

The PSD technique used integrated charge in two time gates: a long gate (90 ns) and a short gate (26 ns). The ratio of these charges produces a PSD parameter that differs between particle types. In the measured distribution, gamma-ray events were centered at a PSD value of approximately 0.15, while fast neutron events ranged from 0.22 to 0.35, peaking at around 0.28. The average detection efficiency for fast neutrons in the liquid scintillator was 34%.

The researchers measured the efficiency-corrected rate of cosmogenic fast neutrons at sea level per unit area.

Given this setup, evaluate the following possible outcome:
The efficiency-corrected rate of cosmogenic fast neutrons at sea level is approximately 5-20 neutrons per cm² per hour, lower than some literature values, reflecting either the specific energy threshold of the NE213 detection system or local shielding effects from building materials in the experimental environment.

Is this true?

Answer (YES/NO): NO